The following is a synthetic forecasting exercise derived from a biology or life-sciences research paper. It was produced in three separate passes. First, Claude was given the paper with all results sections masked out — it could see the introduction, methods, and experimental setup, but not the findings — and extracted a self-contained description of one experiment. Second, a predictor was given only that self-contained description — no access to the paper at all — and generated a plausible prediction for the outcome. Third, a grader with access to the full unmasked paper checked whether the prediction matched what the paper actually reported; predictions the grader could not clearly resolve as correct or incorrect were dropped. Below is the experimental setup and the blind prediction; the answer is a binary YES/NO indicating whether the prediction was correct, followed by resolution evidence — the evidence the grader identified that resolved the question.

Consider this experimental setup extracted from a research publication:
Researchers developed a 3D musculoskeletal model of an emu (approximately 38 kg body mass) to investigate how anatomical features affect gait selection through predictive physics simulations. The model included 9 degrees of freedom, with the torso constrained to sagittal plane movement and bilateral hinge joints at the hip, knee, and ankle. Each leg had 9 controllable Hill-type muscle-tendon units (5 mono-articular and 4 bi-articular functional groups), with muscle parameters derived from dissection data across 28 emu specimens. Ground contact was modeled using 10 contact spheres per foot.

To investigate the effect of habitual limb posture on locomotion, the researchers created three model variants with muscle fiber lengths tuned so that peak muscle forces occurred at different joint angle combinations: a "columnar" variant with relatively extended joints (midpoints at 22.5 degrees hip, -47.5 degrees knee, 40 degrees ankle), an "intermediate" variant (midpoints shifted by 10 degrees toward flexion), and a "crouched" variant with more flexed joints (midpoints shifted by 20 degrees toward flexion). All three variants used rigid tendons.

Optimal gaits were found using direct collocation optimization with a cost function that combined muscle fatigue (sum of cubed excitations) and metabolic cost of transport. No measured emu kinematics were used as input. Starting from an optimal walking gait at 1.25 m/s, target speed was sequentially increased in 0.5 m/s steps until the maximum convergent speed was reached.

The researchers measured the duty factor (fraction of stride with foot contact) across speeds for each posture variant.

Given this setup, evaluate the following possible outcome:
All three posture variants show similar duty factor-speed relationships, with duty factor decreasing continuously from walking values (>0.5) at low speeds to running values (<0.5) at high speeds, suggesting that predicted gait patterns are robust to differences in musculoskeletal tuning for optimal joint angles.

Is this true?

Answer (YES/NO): NO